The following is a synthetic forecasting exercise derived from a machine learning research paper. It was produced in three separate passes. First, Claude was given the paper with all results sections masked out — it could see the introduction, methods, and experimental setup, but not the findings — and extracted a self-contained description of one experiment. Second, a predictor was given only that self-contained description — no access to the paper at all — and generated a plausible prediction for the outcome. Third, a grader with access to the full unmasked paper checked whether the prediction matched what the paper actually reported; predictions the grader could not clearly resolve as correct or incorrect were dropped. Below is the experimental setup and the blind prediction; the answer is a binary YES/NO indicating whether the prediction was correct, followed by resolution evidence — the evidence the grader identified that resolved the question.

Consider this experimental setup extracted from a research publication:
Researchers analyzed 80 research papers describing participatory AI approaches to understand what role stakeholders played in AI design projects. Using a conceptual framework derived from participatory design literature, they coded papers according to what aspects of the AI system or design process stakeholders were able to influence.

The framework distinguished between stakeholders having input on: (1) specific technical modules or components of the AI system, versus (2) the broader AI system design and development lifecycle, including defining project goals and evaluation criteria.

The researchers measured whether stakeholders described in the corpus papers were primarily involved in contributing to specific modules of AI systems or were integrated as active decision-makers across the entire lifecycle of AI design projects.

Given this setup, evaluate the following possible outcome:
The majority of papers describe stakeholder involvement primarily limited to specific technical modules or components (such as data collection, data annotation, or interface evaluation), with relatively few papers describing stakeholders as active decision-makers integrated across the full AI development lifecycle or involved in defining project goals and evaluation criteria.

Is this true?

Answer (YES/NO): YES